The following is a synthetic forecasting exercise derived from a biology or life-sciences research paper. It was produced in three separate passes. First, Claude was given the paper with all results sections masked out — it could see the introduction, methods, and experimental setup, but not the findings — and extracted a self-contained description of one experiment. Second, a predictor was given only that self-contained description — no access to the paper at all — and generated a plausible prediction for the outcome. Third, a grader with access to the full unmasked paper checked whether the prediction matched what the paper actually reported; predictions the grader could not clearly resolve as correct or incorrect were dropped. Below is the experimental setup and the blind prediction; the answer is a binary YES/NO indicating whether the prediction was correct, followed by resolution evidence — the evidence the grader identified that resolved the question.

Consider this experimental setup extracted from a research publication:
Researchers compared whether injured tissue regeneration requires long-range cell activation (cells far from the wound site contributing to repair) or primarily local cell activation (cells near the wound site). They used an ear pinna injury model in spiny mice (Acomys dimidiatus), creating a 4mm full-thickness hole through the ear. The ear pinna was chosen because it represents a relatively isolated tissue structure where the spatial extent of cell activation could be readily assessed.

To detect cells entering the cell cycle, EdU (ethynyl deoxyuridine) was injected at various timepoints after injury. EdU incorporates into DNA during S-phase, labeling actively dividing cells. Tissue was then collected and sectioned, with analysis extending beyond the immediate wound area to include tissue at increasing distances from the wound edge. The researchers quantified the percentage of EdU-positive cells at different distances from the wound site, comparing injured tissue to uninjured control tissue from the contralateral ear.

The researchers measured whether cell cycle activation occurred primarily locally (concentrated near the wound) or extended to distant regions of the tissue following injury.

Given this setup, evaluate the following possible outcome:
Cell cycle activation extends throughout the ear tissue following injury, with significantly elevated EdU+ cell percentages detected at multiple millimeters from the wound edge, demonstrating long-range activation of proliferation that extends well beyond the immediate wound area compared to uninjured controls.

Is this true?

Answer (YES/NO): NO